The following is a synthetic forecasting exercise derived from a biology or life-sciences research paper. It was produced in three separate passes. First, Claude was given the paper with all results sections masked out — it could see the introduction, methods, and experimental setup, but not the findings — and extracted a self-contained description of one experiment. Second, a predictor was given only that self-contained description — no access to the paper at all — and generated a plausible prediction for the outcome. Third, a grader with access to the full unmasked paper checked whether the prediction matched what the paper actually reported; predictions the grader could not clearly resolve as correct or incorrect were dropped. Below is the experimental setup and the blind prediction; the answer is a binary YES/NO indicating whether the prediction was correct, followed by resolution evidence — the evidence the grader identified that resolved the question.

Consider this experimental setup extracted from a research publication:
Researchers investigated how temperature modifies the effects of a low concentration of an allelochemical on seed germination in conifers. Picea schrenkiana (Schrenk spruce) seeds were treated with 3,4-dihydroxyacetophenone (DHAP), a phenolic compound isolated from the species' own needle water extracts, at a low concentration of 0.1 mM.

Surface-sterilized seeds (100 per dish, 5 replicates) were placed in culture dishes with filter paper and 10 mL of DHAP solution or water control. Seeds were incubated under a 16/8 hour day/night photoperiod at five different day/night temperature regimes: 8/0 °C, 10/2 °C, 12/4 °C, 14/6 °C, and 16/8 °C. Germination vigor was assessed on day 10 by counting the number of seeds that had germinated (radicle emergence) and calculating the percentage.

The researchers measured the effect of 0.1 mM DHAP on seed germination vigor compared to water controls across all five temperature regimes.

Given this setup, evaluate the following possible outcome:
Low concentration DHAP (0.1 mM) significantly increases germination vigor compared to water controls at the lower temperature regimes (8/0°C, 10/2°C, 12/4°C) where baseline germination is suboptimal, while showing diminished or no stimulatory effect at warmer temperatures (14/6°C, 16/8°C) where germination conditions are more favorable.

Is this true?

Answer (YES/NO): NO